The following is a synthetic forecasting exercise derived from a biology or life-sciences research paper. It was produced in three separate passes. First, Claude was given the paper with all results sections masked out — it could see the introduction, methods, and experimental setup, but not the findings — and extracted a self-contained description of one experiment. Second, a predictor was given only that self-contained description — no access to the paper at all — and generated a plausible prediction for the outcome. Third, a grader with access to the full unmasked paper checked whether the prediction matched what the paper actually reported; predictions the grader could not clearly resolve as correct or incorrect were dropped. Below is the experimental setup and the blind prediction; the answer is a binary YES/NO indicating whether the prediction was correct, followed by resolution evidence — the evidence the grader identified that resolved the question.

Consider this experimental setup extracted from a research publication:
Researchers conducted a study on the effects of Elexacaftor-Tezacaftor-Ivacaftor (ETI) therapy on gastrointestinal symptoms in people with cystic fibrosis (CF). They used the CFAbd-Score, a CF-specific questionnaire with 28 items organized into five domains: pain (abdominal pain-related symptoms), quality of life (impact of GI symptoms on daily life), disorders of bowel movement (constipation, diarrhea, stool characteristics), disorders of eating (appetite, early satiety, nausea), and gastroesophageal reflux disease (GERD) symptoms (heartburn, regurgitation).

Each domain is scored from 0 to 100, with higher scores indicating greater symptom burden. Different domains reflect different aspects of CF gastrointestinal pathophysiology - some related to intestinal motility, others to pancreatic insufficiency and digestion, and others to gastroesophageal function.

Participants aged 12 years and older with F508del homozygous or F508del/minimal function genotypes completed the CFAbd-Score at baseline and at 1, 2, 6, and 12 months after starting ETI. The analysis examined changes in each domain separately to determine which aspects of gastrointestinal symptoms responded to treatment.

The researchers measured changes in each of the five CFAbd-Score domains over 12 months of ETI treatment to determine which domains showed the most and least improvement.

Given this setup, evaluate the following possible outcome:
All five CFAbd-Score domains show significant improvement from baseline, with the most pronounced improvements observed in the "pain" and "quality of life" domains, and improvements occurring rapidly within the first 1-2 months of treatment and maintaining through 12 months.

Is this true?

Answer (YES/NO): YES